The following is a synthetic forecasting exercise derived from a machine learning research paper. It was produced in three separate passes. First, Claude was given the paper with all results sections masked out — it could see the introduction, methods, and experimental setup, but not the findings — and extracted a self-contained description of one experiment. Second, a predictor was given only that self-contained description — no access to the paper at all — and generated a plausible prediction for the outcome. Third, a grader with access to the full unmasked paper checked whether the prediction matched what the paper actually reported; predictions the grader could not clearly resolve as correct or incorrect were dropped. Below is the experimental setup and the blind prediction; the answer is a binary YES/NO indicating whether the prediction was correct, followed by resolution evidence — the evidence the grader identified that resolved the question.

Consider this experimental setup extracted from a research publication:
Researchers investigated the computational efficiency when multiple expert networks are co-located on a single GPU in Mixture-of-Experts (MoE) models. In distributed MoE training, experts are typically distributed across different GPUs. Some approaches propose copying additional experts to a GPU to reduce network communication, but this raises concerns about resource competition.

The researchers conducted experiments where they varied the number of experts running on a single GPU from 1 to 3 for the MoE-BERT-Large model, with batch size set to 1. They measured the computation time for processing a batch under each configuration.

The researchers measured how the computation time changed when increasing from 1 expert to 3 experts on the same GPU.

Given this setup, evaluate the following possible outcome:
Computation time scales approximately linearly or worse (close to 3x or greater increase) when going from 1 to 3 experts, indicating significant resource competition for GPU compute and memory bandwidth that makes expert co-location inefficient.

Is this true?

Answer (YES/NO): NO